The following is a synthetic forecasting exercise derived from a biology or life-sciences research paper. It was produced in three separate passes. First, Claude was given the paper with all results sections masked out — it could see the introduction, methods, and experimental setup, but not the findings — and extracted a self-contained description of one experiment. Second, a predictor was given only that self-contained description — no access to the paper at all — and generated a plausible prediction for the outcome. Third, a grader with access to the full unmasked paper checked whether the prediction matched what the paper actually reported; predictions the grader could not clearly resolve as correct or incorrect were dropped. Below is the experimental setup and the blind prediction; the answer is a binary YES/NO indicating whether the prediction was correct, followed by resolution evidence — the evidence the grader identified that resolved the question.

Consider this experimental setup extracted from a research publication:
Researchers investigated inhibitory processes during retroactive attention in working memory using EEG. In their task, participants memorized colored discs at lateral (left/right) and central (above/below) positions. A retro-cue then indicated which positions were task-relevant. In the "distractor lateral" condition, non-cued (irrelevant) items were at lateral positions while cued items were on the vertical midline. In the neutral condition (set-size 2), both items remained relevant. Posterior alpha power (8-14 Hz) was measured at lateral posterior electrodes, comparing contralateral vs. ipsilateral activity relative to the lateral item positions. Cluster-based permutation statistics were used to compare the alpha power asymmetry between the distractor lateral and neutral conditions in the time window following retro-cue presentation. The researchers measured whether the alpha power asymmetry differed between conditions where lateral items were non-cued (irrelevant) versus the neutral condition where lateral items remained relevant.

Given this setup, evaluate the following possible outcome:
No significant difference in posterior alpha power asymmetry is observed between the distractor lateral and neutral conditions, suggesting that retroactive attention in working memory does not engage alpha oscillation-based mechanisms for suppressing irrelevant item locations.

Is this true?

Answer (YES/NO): NO